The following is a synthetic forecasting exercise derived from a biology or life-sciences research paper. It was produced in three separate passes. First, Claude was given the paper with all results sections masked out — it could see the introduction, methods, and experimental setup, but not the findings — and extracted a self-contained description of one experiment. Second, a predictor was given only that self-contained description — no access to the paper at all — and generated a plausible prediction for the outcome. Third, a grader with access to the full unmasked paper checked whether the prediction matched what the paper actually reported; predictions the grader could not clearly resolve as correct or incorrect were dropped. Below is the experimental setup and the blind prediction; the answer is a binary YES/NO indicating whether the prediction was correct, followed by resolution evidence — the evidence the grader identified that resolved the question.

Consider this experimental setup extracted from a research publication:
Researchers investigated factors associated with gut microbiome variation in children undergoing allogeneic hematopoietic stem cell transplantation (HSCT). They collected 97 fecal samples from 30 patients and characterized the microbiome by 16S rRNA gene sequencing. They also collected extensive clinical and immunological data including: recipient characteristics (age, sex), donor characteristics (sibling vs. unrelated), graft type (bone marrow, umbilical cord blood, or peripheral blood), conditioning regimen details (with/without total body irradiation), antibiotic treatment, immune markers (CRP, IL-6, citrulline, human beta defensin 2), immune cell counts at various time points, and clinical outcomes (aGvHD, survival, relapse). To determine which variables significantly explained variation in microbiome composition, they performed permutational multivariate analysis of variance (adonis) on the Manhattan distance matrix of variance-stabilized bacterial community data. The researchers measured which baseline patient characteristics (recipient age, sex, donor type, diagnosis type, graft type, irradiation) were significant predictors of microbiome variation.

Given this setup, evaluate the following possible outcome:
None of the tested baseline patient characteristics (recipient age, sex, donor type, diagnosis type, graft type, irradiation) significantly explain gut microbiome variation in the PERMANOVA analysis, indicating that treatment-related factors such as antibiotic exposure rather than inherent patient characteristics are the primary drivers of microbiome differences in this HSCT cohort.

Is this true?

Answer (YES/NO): NO